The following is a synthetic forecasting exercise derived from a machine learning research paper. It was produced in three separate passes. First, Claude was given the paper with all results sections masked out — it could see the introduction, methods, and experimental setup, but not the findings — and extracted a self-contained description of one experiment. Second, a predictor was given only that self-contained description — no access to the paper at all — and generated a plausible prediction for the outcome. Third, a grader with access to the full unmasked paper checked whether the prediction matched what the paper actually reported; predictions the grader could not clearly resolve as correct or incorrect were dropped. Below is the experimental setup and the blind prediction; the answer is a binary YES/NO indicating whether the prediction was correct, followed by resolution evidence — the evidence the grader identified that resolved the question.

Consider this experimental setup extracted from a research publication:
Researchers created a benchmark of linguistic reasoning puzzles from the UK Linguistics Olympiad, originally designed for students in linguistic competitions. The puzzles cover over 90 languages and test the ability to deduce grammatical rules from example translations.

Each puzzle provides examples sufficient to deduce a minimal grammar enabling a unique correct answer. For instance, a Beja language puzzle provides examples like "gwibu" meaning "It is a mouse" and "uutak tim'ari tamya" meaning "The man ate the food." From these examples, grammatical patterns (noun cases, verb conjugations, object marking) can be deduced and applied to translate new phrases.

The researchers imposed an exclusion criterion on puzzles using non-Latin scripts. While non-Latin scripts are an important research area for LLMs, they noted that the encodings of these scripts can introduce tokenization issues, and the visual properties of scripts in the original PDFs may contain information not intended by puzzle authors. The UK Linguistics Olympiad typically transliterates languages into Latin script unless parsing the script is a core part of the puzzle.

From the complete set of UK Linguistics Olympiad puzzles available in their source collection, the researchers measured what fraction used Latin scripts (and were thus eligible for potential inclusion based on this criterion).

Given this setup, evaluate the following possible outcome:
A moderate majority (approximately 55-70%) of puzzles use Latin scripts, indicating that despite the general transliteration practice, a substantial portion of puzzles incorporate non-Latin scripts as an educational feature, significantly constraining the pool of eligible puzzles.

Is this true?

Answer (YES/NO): NO